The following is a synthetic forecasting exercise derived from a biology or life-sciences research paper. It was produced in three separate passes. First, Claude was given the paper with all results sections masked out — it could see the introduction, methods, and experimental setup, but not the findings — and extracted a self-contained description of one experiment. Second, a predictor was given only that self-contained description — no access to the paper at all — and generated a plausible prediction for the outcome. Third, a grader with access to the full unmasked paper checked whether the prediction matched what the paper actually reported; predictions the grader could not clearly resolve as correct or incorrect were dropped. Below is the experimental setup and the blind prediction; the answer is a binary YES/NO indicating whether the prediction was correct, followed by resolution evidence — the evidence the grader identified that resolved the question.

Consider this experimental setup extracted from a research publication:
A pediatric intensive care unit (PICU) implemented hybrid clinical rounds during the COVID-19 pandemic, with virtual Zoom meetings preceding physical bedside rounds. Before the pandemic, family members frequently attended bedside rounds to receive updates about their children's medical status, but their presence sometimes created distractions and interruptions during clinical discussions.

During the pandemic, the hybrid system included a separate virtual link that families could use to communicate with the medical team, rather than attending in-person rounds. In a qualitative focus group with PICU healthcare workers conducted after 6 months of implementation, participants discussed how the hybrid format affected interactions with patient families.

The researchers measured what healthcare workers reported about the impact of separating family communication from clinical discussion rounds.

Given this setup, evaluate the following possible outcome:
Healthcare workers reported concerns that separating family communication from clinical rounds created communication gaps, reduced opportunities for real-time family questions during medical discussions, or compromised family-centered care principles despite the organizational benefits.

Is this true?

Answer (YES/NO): NO